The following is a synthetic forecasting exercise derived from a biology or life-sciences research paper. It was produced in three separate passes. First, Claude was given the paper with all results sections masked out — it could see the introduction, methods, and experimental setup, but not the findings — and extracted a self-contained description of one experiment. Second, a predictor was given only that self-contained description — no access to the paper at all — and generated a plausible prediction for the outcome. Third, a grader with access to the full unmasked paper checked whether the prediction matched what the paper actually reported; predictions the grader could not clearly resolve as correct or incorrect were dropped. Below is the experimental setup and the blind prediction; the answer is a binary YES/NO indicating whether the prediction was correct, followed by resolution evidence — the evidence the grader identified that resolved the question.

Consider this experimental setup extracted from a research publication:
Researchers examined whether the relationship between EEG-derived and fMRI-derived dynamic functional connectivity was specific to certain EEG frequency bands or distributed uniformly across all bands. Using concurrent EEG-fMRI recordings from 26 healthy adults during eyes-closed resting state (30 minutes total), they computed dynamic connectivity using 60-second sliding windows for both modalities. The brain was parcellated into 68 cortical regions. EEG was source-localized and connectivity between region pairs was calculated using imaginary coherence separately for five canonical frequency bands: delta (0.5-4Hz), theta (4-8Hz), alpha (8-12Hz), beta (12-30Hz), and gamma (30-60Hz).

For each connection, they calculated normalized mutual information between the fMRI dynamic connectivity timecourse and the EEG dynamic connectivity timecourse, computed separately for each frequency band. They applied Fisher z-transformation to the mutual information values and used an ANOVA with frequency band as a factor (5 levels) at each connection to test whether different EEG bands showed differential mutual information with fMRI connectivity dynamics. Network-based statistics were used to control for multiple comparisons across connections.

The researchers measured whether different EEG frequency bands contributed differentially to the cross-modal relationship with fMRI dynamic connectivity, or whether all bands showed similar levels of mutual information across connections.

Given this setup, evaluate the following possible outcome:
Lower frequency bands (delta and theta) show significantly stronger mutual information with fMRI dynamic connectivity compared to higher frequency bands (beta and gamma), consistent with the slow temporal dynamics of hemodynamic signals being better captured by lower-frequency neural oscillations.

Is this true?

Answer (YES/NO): NO